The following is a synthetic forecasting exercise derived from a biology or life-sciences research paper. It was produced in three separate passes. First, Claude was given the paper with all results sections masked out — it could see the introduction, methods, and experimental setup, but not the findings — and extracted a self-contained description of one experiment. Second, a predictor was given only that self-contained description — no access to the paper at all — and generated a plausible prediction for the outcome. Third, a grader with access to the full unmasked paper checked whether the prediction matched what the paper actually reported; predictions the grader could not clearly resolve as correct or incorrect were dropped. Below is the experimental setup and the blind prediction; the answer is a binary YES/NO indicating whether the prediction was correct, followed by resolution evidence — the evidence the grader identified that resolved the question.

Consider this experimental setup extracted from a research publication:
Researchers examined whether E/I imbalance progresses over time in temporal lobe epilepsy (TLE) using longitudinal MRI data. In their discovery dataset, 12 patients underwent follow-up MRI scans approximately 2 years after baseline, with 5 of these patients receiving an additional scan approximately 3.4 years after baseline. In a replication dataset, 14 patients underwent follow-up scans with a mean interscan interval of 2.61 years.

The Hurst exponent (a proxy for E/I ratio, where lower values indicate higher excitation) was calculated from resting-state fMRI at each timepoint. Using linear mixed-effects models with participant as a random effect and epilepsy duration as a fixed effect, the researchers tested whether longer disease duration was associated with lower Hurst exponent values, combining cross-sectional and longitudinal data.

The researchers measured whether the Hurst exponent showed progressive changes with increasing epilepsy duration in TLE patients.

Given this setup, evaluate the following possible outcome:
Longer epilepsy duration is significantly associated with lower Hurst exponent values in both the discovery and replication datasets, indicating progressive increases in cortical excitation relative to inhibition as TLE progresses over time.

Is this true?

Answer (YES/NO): YES